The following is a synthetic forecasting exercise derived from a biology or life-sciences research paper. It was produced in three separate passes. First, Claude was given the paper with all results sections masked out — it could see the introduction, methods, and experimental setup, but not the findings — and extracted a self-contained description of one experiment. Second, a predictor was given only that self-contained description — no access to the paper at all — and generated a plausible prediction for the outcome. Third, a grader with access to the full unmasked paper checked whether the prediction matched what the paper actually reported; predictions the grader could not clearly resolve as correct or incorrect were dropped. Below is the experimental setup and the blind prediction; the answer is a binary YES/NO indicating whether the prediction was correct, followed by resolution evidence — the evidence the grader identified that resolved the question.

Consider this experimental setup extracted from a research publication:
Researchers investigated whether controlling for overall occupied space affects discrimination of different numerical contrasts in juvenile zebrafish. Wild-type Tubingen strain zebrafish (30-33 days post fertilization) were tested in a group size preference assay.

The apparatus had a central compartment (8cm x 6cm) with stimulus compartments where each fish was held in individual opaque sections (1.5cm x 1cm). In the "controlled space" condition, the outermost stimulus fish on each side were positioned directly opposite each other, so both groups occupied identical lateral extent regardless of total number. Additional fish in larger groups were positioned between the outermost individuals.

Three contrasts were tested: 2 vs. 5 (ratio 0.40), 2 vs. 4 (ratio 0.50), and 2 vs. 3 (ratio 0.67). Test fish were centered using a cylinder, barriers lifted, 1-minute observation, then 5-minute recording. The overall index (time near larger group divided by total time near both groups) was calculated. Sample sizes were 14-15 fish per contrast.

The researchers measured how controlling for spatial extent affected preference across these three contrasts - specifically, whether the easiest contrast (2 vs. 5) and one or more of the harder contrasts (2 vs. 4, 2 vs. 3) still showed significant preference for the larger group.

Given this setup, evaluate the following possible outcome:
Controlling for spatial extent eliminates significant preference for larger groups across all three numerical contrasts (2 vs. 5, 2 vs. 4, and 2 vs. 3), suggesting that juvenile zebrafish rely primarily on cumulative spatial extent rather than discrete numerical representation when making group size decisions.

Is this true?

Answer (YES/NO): NO